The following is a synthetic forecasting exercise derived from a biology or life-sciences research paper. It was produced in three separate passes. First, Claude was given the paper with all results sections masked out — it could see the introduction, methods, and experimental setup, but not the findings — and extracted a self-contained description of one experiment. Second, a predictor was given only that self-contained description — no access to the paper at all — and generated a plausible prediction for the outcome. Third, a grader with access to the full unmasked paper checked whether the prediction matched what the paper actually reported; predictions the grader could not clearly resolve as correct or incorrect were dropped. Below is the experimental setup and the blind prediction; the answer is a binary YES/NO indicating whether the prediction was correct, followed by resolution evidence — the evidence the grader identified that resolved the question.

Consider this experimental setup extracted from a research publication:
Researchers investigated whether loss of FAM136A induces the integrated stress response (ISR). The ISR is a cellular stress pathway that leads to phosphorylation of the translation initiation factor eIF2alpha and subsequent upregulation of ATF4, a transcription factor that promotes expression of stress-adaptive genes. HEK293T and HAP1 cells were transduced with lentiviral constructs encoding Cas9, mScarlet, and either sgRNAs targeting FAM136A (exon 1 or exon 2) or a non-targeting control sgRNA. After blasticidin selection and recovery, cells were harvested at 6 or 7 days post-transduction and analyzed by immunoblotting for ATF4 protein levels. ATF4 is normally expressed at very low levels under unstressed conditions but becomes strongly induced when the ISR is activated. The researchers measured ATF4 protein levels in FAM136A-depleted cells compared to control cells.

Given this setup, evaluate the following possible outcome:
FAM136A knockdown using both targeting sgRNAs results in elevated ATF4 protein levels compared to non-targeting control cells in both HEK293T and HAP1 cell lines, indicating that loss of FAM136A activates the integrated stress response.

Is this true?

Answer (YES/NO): YES